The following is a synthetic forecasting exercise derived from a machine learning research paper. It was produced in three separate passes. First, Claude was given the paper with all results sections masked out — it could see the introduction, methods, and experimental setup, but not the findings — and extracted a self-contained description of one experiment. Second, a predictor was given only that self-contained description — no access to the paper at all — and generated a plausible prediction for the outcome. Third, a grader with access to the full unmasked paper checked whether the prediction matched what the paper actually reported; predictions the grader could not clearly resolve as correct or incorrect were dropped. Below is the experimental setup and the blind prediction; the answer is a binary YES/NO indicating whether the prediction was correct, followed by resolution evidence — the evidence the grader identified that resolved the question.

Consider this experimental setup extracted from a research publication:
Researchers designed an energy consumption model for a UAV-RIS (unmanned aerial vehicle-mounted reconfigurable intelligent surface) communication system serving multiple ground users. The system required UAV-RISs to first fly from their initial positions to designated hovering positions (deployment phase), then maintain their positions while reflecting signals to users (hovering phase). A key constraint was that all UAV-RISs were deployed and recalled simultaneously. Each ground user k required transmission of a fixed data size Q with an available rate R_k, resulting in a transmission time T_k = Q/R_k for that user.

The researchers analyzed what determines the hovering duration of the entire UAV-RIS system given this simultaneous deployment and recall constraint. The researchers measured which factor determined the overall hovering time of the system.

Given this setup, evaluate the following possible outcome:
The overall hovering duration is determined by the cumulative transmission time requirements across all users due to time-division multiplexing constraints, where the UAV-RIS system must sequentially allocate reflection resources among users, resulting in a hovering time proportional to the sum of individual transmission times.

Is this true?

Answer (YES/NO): NO